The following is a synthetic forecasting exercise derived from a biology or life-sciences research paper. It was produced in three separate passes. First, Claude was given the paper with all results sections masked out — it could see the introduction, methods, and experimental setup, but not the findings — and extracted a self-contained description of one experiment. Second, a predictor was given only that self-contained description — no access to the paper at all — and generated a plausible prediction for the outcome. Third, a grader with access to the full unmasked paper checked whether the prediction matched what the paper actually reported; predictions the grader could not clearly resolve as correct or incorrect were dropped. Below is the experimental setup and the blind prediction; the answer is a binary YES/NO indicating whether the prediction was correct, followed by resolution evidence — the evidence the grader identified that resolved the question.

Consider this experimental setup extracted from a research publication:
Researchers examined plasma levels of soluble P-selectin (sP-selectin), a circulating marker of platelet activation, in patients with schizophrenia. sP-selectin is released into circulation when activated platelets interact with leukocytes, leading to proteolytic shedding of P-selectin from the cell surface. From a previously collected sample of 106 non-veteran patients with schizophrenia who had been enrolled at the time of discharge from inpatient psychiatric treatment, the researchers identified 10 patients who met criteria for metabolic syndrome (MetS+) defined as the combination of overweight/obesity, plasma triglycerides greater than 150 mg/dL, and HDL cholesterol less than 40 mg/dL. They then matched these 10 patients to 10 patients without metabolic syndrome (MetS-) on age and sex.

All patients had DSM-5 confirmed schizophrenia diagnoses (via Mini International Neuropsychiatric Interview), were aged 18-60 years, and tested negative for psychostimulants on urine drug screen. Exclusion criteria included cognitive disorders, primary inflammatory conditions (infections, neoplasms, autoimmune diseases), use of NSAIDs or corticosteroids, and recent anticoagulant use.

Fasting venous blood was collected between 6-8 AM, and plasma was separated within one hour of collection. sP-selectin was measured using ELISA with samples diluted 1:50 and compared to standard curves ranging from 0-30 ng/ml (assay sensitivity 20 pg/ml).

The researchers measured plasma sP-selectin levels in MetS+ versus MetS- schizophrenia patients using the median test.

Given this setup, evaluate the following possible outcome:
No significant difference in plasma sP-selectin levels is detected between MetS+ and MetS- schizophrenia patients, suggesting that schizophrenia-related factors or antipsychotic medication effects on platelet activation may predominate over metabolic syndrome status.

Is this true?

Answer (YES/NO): YES